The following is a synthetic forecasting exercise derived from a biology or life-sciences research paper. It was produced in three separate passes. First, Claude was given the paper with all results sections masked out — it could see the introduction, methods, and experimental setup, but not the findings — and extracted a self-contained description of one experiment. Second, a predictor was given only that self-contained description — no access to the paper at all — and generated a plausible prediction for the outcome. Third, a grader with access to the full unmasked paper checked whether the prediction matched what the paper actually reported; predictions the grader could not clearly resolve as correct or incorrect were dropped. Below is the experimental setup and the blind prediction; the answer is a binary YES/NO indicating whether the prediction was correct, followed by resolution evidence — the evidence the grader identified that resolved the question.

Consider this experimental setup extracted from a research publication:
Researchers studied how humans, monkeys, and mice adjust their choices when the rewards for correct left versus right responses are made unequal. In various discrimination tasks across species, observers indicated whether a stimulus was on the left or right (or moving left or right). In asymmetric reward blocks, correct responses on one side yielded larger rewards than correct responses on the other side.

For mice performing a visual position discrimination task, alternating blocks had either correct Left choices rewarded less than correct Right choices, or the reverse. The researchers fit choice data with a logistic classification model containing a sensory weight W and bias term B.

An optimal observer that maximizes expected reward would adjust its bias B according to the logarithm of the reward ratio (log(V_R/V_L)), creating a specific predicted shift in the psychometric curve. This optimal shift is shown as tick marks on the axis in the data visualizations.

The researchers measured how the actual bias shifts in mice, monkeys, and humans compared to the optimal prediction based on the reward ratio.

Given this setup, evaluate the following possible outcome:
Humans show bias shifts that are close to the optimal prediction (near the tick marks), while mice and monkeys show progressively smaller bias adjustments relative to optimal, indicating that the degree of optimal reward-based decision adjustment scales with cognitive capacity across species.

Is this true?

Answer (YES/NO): NO